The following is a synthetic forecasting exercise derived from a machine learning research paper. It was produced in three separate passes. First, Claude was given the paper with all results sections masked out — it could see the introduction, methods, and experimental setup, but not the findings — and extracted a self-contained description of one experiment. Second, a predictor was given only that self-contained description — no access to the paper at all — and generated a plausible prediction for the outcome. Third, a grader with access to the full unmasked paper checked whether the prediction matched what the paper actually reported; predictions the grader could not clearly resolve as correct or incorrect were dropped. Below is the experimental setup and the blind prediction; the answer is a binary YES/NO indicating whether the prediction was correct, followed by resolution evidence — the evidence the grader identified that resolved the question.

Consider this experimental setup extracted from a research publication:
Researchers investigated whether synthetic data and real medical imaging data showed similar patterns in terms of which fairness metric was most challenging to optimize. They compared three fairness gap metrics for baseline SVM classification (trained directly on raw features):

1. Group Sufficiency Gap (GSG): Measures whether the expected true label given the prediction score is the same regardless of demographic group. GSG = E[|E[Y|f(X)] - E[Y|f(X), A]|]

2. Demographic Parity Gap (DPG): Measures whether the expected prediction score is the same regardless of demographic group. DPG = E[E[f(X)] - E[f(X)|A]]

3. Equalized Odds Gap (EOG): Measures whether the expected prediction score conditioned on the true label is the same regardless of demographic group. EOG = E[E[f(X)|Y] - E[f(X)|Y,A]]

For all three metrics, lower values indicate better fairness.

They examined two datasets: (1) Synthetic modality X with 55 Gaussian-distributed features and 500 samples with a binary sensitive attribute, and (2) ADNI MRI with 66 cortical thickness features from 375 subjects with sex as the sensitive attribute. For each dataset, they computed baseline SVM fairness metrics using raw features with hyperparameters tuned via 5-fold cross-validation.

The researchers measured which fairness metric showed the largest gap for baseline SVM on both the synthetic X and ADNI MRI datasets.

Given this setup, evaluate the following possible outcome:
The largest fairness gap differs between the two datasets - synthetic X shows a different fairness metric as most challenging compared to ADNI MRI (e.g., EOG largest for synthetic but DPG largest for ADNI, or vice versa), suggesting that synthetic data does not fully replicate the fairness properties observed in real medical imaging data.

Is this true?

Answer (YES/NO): NO